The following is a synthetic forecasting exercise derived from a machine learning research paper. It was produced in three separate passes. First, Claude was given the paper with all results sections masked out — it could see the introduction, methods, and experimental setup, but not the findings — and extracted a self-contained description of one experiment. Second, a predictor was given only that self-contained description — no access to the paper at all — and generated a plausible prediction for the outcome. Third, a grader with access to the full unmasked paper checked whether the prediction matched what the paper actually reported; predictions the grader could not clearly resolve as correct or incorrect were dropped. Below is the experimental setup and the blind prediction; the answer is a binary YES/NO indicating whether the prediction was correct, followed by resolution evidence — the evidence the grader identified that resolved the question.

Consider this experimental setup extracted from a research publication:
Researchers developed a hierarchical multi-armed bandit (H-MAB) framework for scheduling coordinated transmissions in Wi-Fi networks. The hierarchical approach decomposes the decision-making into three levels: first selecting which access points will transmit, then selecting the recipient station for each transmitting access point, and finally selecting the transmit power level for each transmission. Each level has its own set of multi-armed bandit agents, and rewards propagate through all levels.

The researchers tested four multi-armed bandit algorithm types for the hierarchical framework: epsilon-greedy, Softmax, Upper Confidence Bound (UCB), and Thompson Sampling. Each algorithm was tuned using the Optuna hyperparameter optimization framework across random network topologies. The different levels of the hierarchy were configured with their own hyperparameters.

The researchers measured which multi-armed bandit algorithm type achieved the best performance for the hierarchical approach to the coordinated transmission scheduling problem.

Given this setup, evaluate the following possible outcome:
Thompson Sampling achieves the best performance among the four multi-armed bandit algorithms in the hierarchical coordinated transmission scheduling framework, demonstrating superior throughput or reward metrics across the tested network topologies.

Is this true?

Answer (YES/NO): NO